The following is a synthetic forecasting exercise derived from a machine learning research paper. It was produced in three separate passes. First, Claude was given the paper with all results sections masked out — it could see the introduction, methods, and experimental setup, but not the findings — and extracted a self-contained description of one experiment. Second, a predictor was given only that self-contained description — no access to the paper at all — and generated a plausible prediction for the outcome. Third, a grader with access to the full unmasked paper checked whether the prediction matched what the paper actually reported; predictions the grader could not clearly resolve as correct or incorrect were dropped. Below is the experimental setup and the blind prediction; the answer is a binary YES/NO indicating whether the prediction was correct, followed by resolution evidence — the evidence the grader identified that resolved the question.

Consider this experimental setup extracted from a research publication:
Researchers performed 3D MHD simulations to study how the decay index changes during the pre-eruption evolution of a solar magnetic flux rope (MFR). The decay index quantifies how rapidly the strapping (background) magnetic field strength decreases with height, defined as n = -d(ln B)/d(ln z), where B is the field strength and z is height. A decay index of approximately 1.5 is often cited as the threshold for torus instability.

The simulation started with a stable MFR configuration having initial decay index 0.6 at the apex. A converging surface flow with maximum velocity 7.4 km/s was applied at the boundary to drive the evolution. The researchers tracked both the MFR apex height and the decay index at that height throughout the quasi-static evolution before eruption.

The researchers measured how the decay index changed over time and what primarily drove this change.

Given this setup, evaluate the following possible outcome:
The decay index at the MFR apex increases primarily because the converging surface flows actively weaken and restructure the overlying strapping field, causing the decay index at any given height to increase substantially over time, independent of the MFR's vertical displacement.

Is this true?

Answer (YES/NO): YES